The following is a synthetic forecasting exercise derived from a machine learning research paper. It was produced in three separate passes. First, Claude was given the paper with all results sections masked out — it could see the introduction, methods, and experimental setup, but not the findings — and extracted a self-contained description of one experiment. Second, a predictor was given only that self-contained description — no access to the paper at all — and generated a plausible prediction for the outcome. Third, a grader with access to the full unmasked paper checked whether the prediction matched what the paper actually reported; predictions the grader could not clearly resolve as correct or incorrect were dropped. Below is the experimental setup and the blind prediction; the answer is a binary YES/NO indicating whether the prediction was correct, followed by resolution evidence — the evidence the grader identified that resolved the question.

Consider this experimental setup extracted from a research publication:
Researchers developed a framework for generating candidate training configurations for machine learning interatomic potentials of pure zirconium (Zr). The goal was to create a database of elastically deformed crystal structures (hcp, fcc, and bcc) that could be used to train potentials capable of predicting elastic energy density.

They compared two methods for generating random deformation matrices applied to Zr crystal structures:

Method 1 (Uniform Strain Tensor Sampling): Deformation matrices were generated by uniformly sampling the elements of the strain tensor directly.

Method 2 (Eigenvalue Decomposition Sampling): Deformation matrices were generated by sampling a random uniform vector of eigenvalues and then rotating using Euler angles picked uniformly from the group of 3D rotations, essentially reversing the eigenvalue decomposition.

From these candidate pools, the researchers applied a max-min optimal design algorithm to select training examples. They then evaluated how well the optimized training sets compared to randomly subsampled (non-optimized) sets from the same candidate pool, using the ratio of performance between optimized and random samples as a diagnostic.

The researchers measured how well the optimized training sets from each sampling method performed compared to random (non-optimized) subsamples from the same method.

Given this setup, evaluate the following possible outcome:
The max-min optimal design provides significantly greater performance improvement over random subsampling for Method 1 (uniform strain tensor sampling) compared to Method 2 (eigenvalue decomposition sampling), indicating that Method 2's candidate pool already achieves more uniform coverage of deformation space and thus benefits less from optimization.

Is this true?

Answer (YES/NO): YES